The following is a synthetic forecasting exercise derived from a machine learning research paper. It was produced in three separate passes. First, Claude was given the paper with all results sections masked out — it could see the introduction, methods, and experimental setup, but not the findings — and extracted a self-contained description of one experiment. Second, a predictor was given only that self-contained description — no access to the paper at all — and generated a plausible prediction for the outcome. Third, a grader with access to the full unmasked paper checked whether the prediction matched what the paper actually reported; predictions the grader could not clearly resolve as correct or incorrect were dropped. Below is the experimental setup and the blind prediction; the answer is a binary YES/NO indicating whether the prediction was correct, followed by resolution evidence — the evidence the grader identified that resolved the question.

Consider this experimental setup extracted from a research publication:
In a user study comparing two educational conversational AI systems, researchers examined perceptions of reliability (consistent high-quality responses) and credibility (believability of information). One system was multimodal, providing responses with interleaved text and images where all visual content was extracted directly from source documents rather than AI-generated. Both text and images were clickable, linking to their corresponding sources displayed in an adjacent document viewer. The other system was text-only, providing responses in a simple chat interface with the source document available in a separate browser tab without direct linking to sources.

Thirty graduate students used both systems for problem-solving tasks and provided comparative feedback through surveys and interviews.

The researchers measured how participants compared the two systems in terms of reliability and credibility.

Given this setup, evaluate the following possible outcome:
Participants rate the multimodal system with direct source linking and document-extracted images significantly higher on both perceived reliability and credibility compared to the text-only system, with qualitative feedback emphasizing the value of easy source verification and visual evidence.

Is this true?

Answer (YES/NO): NO